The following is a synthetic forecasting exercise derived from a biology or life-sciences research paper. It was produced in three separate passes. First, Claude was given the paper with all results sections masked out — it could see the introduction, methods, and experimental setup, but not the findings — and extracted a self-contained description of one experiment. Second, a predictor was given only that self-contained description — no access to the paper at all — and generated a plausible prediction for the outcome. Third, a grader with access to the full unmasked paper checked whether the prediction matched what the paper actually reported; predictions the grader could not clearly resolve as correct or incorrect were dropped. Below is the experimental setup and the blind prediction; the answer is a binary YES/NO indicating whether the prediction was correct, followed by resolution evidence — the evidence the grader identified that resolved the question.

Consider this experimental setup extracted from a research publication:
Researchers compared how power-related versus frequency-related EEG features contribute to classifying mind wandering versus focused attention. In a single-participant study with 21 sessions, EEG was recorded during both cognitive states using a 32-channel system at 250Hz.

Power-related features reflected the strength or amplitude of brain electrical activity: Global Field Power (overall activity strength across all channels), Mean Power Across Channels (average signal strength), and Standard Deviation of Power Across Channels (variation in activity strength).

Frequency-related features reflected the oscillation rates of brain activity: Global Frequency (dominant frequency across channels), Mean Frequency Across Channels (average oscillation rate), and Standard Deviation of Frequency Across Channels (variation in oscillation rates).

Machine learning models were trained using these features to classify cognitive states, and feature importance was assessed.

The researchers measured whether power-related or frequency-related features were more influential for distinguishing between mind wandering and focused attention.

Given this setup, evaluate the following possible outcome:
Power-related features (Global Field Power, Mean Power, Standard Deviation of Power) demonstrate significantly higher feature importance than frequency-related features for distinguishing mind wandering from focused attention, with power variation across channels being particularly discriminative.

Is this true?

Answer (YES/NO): NO